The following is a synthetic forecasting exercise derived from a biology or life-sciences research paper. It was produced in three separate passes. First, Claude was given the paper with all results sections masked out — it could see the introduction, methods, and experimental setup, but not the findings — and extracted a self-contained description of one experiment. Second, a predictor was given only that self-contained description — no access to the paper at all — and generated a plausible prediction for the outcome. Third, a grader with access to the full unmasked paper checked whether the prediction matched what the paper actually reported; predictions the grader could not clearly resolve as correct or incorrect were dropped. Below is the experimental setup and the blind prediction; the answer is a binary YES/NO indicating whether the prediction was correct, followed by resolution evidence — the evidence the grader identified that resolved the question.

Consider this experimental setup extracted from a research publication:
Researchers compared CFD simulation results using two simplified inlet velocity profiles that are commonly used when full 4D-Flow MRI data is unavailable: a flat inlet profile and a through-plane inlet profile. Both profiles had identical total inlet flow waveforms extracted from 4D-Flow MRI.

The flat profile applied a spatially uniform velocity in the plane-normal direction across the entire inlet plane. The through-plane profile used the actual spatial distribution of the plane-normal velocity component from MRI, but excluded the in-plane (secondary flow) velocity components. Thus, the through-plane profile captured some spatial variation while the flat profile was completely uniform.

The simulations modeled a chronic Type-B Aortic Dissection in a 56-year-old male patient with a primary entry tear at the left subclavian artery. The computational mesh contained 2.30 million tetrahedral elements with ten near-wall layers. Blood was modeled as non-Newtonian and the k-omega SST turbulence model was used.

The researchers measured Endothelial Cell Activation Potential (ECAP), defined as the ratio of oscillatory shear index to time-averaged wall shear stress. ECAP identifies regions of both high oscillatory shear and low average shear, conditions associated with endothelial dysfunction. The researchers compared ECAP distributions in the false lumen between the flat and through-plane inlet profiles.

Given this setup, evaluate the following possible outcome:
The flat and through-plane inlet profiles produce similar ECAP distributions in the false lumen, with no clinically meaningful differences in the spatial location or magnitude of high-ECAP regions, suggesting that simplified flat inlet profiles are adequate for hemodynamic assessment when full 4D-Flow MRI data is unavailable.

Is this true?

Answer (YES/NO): NO